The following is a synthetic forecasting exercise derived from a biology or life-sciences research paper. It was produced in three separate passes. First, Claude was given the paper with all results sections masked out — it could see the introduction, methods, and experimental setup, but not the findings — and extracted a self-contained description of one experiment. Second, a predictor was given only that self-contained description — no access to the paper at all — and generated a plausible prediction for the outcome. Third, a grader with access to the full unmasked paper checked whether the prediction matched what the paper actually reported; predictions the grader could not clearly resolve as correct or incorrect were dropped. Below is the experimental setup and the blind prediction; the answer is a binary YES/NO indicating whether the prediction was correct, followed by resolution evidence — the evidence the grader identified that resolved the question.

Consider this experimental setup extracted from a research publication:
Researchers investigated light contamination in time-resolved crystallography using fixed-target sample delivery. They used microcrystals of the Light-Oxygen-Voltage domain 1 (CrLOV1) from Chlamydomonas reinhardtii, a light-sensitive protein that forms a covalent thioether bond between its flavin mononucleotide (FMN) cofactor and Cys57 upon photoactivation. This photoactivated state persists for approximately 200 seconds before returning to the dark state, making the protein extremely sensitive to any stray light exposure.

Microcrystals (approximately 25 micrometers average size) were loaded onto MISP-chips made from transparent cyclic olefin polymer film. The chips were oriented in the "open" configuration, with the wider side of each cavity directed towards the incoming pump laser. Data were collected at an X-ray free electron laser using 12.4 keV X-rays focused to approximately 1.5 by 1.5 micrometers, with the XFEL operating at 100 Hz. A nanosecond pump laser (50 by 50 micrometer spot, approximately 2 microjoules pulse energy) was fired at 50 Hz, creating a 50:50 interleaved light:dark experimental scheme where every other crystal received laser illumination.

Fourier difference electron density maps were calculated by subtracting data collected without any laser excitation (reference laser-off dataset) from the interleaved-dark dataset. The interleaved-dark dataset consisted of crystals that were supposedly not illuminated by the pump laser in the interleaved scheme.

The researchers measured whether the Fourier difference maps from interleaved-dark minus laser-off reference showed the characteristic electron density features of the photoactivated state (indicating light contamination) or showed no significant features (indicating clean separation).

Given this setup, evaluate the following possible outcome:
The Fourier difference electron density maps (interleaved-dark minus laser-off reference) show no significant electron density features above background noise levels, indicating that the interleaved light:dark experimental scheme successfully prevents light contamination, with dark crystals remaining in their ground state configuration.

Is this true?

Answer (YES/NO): NO